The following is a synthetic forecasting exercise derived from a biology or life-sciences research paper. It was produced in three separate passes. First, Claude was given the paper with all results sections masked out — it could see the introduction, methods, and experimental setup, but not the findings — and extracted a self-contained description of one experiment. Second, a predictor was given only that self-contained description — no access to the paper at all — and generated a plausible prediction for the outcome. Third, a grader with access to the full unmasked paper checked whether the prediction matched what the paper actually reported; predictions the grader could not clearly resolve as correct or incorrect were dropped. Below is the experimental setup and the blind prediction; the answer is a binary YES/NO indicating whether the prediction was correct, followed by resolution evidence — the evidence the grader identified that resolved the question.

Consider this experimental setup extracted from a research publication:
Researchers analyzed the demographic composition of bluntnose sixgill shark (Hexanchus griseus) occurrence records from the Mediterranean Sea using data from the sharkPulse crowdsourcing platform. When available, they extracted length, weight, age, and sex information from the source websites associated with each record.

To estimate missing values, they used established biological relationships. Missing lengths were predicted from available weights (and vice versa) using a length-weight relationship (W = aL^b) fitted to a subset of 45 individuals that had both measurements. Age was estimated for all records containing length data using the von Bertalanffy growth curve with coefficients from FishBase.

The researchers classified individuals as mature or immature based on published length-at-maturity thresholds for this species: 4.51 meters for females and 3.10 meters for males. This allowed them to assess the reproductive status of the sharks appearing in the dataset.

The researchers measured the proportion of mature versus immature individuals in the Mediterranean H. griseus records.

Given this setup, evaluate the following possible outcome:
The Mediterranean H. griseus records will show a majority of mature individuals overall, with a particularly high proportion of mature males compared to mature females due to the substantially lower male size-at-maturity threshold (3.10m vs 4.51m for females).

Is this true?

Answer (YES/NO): NO